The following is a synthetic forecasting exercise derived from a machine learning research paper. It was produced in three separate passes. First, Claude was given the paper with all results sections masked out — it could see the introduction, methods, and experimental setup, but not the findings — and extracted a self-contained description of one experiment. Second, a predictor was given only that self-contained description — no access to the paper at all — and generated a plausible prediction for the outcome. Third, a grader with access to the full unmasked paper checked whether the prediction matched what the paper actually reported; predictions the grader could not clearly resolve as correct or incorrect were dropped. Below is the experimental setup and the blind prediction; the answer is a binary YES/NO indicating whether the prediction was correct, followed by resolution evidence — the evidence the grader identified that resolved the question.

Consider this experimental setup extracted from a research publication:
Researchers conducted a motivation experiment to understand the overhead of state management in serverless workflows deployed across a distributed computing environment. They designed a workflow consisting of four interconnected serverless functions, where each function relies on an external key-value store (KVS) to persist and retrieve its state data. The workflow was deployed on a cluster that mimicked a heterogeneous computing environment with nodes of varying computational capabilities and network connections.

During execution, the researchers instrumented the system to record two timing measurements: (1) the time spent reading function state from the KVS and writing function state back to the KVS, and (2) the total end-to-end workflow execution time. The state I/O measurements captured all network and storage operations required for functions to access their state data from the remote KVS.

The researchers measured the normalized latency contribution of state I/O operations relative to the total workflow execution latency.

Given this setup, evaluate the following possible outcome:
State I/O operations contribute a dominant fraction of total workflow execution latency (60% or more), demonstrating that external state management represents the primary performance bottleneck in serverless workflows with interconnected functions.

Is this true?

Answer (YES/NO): NO